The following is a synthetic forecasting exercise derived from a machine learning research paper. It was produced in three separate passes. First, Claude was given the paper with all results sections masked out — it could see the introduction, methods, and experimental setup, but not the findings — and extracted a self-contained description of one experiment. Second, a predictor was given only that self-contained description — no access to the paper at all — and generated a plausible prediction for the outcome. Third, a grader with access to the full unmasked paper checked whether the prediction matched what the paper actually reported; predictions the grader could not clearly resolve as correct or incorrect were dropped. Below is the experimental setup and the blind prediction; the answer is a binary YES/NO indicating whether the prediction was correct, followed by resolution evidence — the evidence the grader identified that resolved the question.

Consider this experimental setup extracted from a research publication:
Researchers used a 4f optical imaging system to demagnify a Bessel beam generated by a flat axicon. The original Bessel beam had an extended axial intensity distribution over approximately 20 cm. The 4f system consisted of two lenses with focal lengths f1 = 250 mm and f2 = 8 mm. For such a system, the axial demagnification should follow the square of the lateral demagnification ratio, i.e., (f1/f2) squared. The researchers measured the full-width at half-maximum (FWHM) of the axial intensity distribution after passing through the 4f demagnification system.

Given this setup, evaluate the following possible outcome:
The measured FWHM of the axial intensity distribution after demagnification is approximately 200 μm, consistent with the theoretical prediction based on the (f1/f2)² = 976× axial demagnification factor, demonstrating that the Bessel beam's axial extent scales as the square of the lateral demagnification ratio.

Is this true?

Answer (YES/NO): YES